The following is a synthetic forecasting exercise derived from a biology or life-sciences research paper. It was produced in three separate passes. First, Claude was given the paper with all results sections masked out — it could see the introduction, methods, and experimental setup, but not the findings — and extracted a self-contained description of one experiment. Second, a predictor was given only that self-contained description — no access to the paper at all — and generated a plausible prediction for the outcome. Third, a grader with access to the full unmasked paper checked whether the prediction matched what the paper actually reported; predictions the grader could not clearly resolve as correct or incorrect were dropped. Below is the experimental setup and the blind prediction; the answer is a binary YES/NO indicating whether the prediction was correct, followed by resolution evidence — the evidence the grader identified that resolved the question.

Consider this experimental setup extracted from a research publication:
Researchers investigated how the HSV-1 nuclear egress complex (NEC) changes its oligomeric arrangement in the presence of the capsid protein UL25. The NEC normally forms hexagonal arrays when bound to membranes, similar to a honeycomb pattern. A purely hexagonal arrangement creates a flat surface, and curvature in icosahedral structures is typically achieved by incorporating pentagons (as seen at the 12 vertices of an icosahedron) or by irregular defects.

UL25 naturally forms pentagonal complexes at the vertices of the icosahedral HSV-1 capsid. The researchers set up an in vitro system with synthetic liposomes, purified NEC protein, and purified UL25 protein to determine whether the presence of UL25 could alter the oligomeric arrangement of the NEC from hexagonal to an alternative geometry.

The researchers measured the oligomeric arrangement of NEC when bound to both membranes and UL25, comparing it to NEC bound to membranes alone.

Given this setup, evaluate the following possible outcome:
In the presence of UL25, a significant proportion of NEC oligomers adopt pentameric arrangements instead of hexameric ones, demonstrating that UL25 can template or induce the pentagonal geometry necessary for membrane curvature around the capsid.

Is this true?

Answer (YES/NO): YES